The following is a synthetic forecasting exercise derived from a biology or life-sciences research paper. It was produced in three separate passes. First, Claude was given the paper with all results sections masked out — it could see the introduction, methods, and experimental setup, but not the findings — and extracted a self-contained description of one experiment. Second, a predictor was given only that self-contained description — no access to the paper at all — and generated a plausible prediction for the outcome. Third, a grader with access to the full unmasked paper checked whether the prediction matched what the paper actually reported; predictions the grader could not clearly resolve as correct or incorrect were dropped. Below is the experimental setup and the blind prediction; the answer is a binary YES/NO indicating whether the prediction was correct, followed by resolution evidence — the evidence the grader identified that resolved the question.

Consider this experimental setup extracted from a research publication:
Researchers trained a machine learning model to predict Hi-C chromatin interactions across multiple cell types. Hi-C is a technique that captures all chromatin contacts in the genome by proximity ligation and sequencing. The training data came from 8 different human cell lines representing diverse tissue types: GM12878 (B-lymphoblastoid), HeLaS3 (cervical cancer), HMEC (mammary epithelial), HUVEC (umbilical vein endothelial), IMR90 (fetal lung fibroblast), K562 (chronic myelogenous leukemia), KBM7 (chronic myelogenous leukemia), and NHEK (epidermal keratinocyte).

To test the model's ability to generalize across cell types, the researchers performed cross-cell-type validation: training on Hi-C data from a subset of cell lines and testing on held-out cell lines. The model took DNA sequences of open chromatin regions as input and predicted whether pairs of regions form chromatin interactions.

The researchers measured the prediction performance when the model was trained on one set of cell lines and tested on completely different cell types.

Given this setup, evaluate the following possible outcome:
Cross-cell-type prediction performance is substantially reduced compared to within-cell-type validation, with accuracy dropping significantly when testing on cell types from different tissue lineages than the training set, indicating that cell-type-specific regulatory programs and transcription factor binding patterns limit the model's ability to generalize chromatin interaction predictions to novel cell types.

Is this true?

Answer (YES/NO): NO